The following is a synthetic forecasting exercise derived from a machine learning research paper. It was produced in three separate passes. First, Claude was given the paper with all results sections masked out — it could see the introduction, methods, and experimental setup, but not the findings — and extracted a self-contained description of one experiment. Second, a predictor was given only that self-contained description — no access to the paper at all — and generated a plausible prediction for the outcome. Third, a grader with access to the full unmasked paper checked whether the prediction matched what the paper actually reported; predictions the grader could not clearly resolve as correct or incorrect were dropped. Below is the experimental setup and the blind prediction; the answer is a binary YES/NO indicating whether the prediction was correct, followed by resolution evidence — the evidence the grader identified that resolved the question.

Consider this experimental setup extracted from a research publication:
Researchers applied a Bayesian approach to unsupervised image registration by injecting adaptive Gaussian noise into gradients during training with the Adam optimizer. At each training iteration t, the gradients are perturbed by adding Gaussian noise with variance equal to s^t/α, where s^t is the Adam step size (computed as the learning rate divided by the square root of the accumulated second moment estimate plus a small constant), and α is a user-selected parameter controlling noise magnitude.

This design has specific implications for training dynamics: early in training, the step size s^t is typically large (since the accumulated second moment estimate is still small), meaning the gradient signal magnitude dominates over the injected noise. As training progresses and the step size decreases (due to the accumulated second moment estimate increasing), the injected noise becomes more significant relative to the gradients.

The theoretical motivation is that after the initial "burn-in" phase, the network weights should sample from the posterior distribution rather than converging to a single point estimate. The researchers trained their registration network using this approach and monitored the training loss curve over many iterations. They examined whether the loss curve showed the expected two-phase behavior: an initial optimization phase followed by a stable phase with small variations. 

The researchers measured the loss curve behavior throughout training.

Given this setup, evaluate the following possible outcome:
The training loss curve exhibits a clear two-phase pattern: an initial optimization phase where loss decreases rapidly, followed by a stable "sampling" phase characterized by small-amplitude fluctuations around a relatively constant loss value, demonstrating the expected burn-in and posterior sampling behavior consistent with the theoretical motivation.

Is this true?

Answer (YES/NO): YES